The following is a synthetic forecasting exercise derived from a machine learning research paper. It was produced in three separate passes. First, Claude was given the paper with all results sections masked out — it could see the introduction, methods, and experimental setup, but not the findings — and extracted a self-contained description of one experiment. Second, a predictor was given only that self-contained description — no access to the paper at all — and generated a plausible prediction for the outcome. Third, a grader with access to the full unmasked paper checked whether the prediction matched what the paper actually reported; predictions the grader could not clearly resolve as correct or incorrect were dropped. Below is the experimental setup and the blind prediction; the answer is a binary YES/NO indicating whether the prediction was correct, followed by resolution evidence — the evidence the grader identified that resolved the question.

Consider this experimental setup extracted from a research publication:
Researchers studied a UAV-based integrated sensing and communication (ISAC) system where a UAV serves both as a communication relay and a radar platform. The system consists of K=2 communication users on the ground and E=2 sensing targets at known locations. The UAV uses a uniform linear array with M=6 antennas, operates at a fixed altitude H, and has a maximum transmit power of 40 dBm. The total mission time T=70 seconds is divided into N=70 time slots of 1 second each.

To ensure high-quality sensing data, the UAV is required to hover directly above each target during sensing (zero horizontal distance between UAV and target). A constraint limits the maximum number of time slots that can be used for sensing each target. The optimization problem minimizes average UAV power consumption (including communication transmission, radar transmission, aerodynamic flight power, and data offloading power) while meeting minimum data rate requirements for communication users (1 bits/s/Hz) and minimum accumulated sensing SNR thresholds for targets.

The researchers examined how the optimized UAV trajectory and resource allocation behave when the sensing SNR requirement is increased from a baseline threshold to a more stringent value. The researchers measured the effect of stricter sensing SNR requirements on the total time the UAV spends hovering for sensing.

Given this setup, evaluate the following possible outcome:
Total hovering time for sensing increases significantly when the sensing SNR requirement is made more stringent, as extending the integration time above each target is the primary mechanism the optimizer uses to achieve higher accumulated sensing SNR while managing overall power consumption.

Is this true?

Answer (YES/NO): NO